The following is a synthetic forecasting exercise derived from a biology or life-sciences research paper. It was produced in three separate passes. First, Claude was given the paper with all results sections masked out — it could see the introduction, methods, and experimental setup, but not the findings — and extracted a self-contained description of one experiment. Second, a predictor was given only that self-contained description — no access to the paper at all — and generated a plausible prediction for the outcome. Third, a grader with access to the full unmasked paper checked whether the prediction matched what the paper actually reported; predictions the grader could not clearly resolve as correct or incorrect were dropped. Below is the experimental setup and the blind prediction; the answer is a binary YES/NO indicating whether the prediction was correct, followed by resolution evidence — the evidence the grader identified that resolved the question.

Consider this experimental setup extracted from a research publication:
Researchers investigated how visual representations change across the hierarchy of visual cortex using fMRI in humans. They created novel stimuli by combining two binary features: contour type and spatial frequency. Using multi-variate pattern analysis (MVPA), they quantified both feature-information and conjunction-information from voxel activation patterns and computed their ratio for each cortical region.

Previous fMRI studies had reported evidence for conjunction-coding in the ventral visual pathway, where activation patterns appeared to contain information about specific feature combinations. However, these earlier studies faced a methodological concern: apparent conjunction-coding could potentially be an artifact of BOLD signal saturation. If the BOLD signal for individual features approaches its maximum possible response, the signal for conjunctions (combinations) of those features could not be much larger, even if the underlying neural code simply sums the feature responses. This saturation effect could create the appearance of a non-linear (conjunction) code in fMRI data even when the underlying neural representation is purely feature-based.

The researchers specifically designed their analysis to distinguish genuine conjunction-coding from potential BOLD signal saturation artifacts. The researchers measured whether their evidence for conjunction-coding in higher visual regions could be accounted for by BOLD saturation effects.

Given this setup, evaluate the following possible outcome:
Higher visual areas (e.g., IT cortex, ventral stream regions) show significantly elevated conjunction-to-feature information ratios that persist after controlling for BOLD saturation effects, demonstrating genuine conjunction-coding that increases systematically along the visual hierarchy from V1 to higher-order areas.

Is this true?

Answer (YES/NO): YES